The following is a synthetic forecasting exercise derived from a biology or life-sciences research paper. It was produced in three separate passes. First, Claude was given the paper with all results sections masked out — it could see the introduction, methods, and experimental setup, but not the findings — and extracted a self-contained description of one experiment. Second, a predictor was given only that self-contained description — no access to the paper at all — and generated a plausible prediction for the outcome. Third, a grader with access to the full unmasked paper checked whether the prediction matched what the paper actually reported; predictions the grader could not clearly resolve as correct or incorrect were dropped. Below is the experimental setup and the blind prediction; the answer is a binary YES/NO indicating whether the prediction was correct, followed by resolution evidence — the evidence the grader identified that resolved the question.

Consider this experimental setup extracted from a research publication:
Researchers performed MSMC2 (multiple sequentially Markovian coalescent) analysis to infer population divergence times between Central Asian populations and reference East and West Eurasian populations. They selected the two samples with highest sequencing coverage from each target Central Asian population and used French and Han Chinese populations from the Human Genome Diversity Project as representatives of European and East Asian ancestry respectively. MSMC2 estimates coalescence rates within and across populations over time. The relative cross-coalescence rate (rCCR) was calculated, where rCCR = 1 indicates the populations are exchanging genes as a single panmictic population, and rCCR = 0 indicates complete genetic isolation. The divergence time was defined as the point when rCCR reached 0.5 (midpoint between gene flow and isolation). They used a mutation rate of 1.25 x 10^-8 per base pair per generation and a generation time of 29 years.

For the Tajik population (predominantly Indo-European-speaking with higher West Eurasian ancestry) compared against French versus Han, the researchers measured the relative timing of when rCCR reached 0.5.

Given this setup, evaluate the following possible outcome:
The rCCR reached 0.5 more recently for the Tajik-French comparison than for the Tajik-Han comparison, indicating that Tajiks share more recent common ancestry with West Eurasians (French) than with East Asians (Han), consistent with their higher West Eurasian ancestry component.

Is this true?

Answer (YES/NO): YES